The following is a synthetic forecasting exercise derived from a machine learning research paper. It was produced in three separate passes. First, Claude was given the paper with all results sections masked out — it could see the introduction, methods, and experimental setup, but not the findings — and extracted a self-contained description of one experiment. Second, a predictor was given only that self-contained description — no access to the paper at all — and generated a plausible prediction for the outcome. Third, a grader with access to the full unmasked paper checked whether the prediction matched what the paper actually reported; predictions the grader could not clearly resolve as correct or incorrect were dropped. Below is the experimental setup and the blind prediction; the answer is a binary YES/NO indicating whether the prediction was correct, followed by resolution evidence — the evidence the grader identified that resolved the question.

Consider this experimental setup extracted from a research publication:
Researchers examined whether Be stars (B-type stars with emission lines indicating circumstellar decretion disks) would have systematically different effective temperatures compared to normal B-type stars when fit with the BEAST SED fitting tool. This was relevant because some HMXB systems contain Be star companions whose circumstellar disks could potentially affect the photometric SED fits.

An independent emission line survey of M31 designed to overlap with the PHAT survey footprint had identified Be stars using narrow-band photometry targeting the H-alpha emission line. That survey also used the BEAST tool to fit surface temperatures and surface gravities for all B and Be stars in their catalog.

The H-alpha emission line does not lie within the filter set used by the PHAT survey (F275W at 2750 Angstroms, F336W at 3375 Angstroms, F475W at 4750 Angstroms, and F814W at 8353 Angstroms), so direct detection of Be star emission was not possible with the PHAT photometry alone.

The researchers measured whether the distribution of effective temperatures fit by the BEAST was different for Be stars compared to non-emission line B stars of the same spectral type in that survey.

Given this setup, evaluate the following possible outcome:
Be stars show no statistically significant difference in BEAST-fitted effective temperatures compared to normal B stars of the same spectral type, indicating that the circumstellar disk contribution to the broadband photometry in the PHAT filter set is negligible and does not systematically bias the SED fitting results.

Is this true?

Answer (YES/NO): YES